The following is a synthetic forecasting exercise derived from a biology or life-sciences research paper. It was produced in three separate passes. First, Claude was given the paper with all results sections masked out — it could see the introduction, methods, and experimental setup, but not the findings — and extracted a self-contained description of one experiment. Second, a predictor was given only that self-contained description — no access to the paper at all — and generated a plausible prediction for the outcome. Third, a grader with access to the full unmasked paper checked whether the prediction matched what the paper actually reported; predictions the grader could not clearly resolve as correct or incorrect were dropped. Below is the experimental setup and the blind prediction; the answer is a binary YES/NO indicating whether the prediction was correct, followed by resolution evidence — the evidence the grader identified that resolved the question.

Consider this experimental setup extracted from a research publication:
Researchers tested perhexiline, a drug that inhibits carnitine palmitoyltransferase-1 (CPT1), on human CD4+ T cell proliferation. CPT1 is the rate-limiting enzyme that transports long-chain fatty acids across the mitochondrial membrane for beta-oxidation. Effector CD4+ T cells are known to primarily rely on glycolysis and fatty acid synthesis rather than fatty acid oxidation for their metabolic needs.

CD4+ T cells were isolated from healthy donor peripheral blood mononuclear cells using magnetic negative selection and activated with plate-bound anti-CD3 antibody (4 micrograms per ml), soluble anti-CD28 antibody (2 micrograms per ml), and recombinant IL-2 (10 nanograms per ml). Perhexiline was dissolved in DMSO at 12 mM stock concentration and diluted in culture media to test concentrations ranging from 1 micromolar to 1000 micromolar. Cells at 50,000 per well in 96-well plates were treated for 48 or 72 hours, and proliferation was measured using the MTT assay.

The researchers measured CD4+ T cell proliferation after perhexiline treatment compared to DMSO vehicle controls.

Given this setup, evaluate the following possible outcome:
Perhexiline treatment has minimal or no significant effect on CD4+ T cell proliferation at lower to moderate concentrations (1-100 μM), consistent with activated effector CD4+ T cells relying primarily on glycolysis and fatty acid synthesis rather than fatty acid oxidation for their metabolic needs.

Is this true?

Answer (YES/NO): NO